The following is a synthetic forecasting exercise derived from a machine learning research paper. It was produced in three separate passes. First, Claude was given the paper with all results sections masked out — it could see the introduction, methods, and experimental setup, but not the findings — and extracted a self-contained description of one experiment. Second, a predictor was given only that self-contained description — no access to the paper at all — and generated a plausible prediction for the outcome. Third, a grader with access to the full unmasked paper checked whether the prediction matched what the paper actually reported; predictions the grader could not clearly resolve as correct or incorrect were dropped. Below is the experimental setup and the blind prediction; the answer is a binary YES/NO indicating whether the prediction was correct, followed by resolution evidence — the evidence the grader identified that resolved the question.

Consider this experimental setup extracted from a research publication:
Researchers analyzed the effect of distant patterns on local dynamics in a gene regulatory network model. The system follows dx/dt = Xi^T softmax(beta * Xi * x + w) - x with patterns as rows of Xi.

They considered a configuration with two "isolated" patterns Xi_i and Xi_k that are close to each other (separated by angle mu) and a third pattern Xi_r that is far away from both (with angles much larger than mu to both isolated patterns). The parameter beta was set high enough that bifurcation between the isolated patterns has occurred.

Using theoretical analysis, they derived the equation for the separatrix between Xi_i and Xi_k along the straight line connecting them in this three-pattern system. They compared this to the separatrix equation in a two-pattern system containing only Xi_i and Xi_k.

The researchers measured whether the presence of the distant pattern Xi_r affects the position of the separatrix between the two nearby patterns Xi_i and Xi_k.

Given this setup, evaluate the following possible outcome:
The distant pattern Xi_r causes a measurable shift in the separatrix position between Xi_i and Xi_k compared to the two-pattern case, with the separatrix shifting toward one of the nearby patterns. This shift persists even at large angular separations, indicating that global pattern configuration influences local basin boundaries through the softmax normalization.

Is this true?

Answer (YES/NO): NO